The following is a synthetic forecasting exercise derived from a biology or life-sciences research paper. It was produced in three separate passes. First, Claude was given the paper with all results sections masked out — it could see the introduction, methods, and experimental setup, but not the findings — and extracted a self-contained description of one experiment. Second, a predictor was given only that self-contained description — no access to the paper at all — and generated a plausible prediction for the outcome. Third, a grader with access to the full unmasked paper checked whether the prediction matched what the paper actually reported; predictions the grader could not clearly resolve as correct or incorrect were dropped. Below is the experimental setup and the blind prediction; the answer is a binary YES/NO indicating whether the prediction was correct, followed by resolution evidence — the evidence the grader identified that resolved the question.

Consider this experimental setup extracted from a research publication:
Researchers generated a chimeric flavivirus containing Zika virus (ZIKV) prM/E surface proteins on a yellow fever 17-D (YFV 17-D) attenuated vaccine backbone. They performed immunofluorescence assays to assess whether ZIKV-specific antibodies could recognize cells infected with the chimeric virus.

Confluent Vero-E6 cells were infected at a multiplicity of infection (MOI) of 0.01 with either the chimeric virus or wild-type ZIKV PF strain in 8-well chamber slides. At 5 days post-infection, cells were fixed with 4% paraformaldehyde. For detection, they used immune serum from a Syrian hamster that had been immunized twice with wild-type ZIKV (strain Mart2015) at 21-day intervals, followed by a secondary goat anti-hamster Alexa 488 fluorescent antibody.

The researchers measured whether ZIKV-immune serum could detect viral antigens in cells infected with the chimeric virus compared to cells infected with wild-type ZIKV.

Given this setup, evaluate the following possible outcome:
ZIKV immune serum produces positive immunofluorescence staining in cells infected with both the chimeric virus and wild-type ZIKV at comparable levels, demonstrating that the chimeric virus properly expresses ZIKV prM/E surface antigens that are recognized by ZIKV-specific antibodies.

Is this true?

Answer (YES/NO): NO